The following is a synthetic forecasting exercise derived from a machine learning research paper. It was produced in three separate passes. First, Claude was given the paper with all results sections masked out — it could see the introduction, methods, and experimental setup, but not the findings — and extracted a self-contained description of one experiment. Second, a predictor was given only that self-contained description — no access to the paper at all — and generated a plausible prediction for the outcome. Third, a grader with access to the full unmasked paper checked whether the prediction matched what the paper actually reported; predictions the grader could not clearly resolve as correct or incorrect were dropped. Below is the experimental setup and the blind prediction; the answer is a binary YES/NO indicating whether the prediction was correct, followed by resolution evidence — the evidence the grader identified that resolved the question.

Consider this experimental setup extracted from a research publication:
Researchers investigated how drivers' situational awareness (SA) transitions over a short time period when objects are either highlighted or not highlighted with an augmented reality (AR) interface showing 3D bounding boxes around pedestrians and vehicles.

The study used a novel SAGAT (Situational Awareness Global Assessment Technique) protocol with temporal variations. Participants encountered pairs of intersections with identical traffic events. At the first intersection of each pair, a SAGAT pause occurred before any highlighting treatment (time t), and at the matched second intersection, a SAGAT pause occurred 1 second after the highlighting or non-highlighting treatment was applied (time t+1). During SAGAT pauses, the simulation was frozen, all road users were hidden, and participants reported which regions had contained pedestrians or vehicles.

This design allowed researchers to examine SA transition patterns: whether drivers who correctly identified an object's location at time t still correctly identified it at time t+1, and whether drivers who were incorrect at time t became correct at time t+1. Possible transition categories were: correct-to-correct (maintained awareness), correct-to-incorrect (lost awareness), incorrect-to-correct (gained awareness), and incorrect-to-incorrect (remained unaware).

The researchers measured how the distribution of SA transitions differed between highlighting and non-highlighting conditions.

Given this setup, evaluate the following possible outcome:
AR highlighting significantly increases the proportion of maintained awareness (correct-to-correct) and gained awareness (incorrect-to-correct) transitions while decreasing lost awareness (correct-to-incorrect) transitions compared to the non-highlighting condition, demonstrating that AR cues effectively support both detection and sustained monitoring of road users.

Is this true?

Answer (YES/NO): NO